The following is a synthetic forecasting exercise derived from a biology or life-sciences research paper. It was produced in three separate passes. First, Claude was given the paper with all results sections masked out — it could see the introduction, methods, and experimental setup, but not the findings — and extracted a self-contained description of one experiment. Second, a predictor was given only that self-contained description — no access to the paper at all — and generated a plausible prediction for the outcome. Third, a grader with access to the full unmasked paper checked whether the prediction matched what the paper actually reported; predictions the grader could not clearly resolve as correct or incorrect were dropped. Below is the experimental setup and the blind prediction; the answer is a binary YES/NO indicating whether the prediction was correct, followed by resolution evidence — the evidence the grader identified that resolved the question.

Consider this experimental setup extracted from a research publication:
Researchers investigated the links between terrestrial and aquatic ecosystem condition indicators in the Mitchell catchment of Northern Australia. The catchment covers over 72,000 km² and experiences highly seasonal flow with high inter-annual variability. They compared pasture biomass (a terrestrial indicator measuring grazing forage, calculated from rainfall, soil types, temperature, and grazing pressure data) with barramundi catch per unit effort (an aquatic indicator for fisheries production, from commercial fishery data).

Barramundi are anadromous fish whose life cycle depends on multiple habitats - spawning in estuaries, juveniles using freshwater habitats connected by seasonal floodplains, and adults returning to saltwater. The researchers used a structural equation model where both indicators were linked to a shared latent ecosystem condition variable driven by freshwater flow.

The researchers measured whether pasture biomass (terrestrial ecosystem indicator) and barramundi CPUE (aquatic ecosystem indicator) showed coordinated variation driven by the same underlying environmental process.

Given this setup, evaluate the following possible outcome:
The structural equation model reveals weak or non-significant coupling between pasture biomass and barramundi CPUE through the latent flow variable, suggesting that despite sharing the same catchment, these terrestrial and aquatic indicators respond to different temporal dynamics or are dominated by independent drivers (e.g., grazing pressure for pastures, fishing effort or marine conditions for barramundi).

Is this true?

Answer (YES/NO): NO